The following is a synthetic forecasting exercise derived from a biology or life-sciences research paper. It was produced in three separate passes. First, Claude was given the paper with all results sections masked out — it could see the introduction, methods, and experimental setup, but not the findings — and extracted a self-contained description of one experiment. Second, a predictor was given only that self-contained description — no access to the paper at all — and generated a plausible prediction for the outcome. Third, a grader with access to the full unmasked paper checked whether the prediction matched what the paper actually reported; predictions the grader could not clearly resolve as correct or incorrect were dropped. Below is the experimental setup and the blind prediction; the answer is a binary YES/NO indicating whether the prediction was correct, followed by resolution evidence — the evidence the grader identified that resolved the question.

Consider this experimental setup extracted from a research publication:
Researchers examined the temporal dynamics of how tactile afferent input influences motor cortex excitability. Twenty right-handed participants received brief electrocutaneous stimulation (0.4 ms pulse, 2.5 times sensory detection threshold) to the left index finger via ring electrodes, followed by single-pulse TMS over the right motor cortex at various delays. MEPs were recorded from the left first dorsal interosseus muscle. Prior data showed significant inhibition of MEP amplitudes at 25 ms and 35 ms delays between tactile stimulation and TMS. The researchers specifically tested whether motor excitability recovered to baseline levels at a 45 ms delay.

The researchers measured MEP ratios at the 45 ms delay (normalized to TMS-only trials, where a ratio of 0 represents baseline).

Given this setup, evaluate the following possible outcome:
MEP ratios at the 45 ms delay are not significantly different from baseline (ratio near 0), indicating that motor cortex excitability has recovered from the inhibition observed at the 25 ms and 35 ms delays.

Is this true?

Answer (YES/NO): YES